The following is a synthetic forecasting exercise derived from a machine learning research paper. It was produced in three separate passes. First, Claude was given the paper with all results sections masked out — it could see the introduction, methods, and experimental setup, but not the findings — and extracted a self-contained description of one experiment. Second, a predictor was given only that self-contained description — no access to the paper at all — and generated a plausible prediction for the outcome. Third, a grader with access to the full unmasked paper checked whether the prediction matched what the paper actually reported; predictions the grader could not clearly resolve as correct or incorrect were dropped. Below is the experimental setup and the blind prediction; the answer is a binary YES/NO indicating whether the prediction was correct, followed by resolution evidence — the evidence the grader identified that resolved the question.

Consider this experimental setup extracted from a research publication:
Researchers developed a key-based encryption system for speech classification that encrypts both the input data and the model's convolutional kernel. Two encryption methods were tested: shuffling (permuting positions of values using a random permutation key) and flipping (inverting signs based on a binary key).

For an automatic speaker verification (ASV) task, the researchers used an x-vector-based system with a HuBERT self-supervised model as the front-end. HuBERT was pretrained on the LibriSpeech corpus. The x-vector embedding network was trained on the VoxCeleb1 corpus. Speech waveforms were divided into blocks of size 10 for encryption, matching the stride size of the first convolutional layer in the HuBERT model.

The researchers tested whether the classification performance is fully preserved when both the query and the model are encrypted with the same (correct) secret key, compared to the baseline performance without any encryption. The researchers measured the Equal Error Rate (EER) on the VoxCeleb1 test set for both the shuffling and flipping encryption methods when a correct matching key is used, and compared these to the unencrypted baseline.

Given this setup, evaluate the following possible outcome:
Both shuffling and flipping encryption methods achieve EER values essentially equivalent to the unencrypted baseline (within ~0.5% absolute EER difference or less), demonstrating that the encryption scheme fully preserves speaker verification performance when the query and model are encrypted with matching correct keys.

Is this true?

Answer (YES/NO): YES